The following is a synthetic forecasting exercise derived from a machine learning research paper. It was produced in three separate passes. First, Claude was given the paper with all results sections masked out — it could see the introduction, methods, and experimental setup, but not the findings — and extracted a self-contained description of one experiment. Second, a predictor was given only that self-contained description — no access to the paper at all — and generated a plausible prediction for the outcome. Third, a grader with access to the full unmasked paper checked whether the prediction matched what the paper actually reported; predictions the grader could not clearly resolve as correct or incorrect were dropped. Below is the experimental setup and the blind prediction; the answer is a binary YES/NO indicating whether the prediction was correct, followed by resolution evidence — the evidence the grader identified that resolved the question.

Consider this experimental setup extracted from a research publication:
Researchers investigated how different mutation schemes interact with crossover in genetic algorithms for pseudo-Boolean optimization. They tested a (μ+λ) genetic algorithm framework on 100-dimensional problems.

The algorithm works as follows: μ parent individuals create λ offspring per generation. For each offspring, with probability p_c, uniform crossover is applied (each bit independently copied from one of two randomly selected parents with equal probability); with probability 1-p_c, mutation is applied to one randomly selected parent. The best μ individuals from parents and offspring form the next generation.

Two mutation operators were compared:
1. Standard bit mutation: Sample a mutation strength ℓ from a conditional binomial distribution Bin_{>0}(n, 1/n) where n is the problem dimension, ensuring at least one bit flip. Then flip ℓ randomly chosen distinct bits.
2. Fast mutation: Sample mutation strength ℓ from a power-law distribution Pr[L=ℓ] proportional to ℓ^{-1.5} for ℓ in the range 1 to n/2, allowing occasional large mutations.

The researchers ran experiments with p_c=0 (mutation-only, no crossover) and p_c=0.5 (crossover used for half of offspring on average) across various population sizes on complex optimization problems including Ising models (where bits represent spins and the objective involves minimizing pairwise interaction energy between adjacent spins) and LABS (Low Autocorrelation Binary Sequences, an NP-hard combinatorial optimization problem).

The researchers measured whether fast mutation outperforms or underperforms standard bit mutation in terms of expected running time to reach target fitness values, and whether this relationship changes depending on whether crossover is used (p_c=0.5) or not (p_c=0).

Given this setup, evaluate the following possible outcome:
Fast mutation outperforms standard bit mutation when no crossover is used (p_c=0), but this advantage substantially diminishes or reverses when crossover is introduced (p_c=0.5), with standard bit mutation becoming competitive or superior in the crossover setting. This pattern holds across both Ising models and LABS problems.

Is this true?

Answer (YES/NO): NO